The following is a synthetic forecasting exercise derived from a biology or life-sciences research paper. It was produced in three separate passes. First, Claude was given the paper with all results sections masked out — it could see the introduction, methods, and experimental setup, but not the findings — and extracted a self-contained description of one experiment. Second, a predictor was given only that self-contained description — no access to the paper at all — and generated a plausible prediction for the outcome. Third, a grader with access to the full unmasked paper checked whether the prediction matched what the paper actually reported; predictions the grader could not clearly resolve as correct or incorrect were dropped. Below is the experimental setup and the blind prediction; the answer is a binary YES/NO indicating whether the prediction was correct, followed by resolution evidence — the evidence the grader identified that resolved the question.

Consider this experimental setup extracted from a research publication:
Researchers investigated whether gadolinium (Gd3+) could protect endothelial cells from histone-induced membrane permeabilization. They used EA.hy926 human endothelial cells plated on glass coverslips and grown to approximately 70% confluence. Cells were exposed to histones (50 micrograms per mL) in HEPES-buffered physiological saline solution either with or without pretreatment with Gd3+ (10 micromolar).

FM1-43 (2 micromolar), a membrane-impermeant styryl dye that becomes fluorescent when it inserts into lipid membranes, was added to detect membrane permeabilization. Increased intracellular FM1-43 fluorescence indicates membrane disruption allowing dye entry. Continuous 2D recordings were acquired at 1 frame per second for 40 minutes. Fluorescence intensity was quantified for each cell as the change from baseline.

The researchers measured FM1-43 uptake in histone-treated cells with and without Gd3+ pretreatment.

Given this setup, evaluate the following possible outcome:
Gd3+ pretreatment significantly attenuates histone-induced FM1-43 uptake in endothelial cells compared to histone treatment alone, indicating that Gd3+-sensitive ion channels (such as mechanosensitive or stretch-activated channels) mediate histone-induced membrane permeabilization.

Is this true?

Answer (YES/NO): NO